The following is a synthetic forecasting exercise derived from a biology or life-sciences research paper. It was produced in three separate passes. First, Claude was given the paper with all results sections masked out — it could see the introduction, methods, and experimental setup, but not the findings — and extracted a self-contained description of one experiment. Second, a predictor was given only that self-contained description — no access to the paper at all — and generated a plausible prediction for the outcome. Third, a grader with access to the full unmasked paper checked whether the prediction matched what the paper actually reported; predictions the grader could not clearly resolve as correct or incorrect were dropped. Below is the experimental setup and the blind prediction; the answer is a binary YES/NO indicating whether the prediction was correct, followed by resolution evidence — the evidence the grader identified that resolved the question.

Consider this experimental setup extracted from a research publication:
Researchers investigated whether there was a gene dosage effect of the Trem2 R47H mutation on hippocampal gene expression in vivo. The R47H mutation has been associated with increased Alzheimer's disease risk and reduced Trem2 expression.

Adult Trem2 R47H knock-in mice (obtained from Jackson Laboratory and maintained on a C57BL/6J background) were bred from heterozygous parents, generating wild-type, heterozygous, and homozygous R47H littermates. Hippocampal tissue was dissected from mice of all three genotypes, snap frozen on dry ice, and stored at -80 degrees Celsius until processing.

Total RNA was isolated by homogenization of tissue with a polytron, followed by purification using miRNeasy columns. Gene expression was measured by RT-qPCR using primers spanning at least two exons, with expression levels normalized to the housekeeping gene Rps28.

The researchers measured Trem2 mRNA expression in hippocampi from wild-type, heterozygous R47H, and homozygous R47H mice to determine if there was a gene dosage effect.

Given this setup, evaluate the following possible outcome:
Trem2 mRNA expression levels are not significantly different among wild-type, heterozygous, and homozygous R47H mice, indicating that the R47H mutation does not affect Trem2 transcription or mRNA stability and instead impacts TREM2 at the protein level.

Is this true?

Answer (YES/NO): NO